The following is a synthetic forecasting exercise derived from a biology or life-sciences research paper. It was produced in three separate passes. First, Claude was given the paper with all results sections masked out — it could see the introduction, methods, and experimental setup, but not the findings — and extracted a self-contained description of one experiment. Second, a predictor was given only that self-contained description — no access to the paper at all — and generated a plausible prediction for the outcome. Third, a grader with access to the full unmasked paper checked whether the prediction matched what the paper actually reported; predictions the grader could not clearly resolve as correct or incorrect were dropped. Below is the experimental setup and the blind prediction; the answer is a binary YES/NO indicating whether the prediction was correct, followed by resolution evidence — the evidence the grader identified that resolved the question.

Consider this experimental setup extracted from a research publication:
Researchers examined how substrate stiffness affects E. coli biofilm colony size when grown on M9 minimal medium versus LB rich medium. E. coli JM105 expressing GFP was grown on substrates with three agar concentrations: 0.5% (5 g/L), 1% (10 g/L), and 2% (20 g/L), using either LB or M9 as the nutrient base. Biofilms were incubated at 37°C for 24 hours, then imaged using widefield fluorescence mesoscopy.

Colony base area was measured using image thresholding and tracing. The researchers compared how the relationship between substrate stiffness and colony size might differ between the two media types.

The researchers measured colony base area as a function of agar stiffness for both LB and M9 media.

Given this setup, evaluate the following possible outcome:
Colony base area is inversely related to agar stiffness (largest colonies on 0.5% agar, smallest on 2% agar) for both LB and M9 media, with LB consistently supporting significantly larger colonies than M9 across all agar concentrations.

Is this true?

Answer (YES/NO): NO